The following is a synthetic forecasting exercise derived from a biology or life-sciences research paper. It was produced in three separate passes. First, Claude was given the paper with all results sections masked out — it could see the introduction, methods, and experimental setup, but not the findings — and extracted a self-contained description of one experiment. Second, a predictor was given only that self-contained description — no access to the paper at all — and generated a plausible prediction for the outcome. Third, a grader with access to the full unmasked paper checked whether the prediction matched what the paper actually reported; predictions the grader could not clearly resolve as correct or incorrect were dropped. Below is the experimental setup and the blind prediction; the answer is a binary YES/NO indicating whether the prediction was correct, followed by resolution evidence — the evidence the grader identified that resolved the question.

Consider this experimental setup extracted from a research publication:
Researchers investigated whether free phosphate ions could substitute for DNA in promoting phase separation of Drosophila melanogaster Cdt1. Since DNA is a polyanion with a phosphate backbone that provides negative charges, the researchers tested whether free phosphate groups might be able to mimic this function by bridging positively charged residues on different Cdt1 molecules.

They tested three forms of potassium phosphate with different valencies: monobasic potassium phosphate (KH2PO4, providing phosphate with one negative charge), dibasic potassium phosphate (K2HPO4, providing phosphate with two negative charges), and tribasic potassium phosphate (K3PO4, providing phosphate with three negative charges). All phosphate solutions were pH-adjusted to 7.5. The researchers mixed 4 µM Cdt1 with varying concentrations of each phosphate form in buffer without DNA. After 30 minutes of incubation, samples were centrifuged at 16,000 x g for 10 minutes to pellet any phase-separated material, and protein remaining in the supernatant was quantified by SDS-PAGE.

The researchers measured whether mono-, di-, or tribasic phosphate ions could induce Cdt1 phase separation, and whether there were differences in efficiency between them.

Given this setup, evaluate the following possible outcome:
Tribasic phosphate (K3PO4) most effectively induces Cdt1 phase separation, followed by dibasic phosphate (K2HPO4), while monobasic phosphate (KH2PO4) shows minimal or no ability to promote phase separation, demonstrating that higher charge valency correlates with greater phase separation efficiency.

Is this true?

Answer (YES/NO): YES